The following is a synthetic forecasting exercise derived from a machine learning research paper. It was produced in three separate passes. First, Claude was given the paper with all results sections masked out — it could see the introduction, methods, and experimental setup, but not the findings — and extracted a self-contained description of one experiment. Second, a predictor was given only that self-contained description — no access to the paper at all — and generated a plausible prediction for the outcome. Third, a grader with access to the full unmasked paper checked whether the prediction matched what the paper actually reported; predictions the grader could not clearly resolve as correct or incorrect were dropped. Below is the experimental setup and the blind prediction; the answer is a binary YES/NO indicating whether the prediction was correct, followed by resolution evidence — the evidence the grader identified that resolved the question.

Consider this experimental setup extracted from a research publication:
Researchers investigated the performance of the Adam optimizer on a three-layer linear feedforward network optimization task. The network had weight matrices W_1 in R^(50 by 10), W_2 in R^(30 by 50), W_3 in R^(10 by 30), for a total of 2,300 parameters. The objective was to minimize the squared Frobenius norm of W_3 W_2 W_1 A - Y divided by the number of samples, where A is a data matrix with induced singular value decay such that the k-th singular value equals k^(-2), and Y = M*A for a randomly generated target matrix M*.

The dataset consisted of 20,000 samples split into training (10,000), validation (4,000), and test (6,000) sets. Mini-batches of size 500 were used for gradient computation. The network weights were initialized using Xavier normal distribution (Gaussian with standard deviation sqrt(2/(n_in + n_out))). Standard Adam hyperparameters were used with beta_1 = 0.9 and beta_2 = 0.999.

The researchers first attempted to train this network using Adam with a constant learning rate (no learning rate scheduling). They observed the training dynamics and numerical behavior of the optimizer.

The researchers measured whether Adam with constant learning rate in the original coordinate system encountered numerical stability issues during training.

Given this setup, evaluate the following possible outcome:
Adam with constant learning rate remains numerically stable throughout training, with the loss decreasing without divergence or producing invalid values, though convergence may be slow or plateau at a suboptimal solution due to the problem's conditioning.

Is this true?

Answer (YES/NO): NO